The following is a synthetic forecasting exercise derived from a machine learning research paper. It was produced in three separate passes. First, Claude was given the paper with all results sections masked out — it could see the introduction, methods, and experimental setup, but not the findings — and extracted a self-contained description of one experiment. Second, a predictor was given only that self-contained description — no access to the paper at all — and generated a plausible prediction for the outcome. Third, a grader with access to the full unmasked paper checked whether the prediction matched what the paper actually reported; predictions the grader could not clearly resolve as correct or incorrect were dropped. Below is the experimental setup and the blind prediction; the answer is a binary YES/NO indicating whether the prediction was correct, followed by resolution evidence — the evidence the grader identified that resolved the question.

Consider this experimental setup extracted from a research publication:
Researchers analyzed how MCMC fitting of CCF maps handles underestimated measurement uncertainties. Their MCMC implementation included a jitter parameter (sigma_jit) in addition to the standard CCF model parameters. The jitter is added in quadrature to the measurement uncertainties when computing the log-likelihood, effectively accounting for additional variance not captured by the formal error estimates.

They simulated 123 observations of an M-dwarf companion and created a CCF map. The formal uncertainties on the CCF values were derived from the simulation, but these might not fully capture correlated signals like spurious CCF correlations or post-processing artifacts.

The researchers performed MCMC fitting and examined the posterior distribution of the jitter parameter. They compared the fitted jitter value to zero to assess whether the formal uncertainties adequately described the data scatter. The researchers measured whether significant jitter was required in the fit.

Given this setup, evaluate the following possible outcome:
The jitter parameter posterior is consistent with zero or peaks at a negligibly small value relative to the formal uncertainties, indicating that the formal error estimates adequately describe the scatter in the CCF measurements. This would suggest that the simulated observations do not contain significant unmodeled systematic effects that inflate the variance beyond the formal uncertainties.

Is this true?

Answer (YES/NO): NO